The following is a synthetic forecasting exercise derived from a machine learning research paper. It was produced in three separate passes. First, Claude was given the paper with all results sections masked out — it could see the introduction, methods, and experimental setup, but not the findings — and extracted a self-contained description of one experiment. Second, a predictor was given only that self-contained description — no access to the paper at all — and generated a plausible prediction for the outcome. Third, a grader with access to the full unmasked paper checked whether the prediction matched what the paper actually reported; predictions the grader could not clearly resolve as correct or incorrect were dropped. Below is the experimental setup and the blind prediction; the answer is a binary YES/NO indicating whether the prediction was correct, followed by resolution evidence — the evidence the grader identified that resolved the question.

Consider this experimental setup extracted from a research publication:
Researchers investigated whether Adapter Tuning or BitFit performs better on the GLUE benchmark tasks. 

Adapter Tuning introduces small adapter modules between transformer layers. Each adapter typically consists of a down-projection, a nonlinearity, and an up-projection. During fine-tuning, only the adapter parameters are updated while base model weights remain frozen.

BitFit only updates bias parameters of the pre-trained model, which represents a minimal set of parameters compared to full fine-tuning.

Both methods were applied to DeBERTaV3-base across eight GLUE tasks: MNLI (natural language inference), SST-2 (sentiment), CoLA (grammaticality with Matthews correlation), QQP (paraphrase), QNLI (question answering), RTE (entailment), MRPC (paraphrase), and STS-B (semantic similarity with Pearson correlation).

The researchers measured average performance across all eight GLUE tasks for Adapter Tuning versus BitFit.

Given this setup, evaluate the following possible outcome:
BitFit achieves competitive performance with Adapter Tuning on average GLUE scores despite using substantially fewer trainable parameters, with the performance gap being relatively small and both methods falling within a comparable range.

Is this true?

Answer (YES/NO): NO